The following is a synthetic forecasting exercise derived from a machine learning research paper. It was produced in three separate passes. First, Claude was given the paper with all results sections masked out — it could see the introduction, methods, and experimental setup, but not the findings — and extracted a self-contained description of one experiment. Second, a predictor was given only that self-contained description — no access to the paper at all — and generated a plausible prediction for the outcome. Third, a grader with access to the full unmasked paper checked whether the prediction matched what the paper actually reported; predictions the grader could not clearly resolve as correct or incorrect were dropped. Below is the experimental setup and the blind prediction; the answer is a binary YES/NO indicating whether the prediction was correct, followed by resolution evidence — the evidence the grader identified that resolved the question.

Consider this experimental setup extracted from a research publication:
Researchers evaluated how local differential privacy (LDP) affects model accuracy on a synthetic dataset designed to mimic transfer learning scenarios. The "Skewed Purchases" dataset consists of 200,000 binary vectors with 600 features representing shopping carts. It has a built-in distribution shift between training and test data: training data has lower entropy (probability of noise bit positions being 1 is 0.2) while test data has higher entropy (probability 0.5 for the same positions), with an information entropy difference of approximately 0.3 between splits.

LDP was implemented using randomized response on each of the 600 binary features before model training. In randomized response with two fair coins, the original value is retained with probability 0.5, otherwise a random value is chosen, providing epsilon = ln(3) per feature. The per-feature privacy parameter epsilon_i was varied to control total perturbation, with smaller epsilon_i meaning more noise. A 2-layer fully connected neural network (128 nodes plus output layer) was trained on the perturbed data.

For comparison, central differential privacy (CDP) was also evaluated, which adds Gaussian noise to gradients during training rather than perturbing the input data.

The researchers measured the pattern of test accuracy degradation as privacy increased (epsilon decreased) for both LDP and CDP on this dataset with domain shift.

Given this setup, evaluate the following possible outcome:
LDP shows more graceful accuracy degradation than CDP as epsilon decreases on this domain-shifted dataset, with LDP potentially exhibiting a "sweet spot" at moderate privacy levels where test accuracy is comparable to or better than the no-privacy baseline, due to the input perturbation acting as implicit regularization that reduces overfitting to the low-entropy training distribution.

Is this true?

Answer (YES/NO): YES